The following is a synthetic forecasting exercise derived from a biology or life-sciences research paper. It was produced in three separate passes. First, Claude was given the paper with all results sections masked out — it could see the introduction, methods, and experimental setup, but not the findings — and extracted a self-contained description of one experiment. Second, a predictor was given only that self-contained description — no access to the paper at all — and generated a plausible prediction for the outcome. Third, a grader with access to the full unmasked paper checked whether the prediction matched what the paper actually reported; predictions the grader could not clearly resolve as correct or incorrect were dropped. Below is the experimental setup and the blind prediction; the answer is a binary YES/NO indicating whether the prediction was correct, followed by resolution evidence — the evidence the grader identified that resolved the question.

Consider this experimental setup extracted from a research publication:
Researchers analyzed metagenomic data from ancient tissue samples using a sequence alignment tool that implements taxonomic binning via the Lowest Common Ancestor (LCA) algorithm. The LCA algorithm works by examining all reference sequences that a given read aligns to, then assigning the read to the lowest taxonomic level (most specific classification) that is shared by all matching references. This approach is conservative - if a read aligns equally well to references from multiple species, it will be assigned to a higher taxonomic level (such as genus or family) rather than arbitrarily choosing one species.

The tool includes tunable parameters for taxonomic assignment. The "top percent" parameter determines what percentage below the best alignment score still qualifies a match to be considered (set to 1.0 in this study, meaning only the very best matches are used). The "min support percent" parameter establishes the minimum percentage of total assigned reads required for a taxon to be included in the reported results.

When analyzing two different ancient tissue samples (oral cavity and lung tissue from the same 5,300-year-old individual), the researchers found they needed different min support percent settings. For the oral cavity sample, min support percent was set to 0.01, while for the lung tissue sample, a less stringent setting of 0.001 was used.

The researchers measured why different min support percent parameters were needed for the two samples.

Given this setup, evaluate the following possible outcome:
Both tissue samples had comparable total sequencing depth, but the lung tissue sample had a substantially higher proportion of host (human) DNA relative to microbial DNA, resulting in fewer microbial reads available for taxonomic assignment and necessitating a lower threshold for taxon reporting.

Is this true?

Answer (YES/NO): NO